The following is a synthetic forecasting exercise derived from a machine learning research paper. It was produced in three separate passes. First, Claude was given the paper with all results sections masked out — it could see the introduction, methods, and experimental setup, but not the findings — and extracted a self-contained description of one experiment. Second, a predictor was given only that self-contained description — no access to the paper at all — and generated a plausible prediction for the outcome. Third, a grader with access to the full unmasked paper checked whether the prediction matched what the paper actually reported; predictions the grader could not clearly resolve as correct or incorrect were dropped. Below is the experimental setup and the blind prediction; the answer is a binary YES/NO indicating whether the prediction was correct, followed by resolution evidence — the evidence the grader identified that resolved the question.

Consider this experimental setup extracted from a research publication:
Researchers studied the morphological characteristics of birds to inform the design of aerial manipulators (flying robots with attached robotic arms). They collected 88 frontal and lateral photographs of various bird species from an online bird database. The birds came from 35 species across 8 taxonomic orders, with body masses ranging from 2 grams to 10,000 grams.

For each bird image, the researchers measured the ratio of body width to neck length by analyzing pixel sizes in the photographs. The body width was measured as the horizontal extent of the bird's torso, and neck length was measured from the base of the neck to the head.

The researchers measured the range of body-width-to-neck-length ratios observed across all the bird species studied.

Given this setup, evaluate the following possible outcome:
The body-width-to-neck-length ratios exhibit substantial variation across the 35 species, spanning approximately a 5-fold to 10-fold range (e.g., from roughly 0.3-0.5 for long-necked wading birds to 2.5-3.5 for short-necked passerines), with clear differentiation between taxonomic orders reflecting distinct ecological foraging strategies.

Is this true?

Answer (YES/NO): NO